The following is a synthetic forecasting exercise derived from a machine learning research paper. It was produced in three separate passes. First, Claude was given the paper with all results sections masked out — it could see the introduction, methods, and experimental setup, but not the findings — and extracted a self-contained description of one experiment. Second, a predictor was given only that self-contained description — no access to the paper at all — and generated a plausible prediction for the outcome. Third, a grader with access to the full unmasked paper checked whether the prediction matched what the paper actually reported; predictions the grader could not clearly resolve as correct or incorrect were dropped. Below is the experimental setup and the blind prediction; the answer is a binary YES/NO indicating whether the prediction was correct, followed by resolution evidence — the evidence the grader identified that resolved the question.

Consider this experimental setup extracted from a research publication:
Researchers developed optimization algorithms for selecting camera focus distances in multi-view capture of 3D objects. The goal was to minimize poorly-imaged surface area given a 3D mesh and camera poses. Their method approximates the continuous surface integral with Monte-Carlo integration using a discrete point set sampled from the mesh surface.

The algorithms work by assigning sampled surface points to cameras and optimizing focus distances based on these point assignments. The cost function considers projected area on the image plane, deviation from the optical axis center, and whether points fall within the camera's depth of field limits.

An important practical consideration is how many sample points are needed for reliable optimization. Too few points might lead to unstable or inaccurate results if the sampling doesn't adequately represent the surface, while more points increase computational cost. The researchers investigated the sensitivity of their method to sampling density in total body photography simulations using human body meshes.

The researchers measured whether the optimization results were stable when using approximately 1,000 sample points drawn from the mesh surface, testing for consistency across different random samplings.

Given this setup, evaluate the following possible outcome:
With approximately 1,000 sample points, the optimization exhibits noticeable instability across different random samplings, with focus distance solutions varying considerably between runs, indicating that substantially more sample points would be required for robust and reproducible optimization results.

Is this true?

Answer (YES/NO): NO